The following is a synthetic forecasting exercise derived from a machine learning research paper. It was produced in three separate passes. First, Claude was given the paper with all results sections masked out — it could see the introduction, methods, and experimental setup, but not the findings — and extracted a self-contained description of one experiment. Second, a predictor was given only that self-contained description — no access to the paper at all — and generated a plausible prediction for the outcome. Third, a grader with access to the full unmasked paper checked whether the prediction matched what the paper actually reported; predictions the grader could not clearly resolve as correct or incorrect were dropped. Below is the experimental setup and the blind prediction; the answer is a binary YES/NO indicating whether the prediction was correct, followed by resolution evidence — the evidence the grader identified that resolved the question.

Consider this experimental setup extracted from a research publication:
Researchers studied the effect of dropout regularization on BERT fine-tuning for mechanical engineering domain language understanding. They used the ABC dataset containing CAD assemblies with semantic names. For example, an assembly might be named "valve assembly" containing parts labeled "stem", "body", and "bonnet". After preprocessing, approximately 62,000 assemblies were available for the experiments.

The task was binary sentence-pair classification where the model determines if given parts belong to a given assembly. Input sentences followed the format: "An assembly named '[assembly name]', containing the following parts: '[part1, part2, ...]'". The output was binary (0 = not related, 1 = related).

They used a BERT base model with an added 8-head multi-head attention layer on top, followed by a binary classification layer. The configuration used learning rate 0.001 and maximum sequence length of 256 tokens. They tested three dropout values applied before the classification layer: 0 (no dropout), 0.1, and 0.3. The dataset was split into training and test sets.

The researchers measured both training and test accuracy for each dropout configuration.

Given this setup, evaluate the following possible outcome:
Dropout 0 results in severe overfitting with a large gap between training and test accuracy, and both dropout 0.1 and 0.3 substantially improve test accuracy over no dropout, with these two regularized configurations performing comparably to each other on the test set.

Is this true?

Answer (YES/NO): NO